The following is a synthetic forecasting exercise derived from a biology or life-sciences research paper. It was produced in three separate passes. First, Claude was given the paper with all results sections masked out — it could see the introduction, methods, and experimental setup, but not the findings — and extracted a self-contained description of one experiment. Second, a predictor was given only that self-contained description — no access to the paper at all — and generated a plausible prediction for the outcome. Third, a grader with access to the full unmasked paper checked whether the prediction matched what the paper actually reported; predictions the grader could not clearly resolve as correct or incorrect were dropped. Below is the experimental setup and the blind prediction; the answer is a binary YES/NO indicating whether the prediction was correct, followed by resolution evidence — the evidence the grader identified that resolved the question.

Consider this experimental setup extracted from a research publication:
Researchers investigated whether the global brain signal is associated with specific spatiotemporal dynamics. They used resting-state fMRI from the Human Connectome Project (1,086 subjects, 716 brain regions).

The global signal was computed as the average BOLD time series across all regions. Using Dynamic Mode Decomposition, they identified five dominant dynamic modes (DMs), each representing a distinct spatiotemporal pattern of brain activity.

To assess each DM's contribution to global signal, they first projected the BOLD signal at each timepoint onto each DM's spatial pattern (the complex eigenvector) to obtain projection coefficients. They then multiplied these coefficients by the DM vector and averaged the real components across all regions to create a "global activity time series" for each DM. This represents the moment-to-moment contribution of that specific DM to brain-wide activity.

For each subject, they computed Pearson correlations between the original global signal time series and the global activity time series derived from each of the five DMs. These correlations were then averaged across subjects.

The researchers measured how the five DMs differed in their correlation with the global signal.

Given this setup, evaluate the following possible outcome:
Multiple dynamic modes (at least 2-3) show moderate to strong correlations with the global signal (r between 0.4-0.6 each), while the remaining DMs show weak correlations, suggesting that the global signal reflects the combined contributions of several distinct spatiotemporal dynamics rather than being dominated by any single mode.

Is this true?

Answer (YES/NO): NO